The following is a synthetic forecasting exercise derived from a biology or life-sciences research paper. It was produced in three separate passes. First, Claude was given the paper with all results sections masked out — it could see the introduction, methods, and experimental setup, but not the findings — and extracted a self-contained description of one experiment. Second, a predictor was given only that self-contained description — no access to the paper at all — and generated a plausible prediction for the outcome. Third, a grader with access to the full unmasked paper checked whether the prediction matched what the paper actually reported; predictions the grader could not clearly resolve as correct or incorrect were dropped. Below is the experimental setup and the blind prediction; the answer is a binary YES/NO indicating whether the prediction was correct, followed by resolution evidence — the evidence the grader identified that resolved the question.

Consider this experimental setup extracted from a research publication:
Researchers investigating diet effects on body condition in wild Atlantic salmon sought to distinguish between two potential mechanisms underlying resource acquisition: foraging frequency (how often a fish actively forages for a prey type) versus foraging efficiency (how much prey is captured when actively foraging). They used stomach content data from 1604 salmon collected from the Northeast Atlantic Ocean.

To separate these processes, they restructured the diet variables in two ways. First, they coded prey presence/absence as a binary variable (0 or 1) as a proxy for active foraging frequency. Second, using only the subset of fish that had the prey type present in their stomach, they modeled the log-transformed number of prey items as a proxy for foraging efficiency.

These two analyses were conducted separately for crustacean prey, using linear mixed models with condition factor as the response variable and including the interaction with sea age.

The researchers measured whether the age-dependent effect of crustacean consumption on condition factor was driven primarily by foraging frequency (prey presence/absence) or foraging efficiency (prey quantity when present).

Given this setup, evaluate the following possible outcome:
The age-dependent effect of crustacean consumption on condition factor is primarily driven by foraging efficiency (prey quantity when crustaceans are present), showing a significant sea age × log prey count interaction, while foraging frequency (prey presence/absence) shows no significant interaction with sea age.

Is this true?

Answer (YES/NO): NO